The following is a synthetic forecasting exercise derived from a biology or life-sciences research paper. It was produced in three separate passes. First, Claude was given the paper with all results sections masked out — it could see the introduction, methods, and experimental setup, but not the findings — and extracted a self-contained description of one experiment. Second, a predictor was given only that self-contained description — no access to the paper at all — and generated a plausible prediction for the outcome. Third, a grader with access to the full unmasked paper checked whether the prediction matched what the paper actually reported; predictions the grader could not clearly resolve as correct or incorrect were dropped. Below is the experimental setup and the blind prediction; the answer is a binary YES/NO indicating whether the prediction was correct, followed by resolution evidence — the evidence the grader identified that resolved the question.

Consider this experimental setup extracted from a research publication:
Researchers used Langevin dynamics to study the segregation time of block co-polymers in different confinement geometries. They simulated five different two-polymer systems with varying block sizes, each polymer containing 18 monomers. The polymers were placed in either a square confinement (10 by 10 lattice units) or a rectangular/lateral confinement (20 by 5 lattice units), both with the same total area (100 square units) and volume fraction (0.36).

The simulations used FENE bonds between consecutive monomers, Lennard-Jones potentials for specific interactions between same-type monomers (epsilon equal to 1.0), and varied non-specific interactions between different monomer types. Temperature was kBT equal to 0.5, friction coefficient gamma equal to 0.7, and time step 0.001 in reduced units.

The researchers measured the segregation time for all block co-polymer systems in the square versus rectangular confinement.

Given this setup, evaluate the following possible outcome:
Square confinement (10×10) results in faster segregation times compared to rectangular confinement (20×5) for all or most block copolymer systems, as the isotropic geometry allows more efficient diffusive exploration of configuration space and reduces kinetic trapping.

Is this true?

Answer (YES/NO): NO